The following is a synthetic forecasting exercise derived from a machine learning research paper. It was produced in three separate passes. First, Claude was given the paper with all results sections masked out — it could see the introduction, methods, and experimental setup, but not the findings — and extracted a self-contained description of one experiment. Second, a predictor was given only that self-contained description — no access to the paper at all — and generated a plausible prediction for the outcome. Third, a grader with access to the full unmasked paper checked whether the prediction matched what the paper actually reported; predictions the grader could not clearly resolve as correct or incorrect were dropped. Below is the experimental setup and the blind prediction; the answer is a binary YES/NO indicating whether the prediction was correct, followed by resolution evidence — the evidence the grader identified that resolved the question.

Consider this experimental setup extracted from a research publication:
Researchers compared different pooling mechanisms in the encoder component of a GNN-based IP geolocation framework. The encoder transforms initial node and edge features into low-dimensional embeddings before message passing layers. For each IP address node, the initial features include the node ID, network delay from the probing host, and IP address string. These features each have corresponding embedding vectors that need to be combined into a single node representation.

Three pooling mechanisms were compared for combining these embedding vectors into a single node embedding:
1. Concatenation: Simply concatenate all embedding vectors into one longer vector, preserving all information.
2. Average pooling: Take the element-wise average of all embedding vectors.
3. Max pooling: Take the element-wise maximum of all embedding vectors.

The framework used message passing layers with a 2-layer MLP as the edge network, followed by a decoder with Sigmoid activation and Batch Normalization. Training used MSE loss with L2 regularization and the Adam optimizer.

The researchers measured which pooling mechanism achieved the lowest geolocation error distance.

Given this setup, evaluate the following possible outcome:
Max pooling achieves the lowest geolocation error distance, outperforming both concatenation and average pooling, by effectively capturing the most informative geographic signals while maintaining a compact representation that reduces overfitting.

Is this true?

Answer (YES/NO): NO